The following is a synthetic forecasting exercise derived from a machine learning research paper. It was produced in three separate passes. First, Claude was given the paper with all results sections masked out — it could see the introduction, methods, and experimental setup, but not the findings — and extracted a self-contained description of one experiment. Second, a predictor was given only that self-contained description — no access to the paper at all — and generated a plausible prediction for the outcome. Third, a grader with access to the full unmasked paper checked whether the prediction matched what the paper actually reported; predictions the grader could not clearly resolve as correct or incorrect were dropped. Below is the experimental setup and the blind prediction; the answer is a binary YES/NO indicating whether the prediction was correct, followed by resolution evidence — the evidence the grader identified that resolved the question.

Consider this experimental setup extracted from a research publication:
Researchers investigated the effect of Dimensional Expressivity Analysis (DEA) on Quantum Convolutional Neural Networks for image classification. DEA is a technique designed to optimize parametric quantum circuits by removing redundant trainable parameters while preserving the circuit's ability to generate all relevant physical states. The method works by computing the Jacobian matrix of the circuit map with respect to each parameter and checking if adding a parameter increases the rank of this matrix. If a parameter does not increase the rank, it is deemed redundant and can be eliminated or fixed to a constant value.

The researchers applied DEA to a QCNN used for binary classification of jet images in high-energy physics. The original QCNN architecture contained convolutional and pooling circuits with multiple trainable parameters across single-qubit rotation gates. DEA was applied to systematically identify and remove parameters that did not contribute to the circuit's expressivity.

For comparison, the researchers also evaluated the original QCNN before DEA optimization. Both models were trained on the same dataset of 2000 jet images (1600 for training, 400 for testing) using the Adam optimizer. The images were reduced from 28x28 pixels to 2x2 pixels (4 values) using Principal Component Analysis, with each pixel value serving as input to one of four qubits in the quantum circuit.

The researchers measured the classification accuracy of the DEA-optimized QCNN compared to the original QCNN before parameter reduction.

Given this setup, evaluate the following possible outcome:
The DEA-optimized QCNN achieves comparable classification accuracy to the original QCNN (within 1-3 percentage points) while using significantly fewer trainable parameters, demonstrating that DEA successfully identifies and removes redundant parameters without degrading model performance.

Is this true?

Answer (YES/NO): YES